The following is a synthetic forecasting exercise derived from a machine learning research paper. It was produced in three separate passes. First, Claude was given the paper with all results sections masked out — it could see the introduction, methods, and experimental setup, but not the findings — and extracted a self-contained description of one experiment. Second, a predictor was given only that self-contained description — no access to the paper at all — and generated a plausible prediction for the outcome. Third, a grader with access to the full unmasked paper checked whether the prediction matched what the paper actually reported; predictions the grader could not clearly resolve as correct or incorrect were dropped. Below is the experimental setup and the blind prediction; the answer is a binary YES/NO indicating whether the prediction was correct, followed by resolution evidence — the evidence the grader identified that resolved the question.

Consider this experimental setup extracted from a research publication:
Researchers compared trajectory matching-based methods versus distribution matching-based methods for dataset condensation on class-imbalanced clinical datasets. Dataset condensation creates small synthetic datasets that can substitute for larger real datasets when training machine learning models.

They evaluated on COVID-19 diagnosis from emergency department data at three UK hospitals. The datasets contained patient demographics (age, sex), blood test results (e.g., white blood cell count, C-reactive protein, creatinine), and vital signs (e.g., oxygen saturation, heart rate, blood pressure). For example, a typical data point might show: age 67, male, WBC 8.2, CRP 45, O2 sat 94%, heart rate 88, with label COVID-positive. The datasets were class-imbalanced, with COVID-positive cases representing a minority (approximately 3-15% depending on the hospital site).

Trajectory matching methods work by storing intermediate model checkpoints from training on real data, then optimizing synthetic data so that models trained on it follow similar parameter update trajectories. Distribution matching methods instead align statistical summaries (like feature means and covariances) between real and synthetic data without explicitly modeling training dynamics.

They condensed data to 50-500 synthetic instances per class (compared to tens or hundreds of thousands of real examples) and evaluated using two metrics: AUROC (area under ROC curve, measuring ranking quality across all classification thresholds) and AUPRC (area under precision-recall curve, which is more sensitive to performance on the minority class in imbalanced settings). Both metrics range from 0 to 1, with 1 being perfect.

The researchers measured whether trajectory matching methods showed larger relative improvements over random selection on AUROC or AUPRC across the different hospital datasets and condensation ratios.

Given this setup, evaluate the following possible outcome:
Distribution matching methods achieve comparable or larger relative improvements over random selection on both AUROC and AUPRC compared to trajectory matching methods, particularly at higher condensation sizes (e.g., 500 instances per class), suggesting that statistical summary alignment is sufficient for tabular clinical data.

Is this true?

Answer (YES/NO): NO